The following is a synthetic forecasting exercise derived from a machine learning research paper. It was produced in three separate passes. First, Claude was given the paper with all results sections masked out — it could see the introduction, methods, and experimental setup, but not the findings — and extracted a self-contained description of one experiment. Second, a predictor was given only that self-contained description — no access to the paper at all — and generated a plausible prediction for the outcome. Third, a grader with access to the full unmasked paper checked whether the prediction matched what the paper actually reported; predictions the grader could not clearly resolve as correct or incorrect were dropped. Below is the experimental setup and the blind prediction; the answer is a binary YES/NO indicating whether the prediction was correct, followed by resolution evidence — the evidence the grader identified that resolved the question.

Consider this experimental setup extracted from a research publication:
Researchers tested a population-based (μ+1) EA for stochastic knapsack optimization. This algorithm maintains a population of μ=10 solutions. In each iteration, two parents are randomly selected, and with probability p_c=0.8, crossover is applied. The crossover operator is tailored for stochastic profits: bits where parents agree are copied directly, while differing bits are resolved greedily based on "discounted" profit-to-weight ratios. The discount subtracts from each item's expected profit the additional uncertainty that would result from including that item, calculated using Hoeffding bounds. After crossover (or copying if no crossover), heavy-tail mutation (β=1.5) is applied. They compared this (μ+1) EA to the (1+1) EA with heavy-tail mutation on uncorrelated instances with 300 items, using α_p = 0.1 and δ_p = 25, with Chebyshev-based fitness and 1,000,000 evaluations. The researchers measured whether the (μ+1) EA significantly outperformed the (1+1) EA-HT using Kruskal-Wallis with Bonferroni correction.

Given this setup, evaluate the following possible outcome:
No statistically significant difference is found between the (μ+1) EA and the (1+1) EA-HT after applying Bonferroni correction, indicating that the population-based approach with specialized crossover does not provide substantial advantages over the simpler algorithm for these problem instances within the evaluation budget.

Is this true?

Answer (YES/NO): YES